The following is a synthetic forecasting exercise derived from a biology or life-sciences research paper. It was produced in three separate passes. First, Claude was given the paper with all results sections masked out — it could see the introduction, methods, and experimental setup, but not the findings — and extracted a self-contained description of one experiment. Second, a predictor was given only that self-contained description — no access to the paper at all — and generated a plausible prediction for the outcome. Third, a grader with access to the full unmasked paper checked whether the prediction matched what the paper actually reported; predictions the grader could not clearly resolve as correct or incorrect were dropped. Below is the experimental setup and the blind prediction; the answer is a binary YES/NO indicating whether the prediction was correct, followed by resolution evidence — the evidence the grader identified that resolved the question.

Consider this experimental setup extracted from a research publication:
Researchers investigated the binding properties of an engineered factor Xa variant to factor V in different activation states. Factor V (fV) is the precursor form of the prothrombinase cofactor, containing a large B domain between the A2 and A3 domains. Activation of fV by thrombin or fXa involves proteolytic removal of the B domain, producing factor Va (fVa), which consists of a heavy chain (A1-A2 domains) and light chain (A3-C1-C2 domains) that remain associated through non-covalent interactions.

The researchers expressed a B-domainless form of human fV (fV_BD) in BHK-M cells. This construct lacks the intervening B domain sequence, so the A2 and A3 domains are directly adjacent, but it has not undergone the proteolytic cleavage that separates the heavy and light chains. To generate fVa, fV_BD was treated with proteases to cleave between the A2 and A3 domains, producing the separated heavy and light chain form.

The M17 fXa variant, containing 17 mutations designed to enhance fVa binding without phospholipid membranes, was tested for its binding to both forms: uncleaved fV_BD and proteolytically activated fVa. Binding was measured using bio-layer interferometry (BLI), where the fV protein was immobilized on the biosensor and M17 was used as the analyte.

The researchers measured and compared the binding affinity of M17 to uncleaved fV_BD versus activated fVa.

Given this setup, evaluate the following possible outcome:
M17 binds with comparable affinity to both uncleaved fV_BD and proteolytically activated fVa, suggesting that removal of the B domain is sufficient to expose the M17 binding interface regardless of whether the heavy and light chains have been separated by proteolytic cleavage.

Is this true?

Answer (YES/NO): YES